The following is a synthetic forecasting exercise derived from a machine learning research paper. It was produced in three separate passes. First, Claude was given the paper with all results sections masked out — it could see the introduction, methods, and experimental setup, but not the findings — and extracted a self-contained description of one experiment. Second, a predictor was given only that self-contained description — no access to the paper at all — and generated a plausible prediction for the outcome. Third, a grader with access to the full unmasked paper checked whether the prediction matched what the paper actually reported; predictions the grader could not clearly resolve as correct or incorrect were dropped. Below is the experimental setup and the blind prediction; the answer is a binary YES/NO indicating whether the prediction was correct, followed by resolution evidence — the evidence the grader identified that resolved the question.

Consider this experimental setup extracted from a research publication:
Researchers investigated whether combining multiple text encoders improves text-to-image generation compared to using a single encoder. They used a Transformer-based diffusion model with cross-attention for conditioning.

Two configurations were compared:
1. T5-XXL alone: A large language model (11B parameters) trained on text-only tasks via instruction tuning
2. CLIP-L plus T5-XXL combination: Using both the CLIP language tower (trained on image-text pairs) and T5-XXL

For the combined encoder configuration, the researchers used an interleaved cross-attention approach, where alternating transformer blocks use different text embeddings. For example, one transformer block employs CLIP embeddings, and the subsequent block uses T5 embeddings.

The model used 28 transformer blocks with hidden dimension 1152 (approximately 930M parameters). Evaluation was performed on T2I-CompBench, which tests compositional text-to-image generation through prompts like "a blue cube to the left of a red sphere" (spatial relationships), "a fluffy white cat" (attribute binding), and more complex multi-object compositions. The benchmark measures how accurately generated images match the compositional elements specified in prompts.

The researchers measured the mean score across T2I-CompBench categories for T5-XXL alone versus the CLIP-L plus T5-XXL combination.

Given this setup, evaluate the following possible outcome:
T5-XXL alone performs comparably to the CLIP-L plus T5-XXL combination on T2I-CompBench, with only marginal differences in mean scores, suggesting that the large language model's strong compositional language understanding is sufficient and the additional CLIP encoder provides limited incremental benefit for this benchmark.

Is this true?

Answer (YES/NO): NO